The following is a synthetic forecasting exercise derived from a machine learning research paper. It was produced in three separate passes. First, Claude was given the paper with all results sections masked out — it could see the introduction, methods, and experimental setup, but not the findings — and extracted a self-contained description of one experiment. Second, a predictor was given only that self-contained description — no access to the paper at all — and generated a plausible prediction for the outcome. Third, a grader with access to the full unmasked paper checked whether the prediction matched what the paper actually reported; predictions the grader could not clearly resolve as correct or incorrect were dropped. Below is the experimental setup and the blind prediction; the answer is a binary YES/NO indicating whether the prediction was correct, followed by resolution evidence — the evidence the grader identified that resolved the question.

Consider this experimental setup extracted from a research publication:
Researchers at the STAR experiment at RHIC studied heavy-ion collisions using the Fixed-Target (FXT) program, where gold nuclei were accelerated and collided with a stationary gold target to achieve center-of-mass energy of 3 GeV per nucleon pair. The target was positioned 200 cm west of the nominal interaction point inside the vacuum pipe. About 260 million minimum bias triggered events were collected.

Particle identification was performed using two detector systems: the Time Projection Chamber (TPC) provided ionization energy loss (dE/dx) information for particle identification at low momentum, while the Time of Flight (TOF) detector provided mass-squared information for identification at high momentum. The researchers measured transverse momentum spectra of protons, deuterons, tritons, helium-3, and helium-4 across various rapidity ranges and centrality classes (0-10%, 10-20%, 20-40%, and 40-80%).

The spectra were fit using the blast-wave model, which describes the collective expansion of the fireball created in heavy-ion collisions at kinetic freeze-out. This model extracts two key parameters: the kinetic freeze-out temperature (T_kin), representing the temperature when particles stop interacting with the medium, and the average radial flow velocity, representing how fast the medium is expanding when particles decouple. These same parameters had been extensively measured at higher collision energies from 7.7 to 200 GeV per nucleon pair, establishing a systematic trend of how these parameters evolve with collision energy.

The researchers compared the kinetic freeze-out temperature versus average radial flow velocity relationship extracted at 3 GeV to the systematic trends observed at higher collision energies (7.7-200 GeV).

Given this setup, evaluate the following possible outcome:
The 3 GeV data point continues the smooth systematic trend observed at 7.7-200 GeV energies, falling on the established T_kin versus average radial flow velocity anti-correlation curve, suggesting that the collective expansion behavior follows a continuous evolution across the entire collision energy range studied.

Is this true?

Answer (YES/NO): NO